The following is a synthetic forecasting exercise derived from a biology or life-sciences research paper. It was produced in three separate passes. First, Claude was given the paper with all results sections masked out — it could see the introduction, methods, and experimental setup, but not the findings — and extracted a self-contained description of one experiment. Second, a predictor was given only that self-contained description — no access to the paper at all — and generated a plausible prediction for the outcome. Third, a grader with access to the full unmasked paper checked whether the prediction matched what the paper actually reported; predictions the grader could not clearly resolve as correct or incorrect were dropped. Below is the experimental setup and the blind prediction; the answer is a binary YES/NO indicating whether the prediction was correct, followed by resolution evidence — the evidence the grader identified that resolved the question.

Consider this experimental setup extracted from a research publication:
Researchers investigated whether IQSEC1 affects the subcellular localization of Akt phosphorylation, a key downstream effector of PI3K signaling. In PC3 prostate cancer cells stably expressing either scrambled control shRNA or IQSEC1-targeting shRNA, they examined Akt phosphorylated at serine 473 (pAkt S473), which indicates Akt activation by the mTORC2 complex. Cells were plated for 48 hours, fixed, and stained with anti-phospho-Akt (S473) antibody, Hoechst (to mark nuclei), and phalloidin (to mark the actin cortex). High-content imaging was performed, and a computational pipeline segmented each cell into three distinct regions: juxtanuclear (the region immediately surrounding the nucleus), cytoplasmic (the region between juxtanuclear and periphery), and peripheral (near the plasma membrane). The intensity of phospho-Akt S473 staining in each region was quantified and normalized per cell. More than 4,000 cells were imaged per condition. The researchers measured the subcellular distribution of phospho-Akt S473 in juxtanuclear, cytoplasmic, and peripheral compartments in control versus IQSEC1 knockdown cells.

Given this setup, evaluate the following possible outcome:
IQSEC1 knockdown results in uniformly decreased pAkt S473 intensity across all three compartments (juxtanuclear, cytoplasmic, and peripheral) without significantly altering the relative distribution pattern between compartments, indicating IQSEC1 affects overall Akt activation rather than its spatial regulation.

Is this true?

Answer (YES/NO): NO